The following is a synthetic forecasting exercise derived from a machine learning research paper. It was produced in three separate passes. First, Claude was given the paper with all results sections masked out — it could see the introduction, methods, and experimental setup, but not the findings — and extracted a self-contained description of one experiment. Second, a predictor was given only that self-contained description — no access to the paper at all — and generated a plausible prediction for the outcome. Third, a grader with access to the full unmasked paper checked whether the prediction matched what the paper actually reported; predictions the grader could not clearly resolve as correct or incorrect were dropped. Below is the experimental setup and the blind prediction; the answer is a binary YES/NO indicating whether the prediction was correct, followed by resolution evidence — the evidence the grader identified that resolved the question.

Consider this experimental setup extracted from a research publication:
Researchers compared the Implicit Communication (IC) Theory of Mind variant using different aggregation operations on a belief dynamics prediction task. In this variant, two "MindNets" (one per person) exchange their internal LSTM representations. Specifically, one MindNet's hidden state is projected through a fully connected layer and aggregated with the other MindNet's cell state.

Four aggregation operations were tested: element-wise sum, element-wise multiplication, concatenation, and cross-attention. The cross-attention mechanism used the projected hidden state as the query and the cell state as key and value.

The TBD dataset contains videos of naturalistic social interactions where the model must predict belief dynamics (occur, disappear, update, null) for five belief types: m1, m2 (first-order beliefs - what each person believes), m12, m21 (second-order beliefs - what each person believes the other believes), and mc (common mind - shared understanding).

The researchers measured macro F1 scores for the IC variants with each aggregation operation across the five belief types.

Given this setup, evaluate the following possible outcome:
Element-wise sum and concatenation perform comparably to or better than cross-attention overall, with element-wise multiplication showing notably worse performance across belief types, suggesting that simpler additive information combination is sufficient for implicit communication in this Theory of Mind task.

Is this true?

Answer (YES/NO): NO